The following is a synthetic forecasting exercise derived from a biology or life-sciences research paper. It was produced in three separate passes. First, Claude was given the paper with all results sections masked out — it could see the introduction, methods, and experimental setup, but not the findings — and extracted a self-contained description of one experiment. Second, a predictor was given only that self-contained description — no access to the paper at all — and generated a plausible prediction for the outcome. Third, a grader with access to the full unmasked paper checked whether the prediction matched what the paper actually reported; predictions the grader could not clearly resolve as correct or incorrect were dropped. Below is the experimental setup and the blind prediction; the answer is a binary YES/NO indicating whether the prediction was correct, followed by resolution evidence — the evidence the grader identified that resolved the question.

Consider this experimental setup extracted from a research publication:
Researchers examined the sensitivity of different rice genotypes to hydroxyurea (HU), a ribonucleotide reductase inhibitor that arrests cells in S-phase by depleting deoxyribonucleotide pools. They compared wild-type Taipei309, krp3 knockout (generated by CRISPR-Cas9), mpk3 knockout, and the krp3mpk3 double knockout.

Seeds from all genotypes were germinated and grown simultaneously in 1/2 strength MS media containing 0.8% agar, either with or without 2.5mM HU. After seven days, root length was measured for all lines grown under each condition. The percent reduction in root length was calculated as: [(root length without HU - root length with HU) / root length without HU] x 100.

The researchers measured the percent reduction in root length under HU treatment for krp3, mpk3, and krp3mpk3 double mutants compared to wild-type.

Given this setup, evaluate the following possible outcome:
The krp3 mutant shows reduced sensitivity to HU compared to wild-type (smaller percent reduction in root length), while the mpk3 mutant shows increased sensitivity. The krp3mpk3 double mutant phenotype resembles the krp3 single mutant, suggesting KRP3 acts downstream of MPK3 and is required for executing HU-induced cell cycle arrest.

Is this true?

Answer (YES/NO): NO